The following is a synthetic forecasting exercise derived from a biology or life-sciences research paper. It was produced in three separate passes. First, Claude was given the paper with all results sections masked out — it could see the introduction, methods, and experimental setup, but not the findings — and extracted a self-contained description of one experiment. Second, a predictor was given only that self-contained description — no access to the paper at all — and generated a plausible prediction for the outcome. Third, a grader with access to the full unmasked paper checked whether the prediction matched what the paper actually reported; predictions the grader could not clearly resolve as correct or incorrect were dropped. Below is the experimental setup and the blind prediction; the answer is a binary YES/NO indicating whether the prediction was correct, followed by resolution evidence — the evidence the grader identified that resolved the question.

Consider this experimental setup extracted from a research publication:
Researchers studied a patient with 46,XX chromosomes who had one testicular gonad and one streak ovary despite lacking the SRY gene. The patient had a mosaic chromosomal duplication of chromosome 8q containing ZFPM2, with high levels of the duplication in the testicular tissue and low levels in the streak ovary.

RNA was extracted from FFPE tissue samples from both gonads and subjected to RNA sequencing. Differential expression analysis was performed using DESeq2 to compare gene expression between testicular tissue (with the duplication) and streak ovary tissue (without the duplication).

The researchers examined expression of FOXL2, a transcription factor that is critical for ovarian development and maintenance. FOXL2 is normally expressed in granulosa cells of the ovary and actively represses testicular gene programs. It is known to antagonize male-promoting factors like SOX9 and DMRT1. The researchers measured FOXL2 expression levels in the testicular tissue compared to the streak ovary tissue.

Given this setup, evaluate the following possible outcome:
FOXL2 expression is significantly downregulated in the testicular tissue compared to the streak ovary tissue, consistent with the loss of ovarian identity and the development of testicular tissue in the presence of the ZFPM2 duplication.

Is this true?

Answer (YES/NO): YES